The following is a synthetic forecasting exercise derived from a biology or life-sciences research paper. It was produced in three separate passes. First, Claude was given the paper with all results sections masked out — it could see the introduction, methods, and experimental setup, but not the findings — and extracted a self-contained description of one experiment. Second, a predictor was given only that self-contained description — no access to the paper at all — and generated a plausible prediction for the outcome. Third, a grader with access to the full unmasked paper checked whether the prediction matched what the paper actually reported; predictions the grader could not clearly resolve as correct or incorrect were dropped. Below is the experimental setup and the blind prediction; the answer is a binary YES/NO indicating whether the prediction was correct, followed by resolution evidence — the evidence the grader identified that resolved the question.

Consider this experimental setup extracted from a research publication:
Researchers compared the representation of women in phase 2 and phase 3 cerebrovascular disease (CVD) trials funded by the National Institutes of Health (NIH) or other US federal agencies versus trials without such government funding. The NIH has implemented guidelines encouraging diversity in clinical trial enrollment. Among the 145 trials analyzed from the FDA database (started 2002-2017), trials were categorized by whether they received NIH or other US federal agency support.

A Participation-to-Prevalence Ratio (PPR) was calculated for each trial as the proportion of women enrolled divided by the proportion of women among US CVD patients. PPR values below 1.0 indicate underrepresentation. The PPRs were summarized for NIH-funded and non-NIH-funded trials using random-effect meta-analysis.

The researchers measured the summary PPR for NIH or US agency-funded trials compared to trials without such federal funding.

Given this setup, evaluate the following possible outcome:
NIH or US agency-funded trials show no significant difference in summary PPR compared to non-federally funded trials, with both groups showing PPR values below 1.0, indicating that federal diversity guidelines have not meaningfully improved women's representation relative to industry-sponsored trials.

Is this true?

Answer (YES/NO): YES